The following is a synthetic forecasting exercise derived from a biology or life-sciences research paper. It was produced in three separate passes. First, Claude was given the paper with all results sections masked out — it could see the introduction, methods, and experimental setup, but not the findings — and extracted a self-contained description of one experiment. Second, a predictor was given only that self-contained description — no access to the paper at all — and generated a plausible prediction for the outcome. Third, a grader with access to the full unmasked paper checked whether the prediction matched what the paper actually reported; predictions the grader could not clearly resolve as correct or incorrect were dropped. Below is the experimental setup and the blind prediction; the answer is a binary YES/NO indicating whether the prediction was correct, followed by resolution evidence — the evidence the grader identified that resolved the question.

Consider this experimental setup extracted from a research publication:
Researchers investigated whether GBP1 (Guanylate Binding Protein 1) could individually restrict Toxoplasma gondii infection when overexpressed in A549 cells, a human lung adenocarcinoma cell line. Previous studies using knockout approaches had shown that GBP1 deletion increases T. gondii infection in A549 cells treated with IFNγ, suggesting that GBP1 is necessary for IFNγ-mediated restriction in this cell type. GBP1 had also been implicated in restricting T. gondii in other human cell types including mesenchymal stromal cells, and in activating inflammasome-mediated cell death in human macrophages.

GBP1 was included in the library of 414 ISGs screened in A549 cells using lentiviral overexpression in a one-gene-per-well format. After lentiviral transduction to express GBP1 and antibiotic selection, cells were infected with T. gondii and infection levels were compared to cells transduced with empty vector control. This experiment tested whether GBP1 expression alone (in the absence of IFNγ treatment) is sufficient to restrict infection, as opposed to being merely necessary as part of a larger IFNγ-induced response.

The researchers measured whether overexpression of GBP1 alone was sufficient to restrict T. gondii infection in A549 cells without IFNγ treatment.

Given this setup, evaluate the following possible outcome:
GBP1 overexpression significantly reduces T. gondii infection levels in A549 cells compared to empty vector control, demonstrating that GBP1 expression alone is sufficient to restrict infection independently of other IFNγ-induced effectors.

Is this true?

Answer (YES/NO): NO